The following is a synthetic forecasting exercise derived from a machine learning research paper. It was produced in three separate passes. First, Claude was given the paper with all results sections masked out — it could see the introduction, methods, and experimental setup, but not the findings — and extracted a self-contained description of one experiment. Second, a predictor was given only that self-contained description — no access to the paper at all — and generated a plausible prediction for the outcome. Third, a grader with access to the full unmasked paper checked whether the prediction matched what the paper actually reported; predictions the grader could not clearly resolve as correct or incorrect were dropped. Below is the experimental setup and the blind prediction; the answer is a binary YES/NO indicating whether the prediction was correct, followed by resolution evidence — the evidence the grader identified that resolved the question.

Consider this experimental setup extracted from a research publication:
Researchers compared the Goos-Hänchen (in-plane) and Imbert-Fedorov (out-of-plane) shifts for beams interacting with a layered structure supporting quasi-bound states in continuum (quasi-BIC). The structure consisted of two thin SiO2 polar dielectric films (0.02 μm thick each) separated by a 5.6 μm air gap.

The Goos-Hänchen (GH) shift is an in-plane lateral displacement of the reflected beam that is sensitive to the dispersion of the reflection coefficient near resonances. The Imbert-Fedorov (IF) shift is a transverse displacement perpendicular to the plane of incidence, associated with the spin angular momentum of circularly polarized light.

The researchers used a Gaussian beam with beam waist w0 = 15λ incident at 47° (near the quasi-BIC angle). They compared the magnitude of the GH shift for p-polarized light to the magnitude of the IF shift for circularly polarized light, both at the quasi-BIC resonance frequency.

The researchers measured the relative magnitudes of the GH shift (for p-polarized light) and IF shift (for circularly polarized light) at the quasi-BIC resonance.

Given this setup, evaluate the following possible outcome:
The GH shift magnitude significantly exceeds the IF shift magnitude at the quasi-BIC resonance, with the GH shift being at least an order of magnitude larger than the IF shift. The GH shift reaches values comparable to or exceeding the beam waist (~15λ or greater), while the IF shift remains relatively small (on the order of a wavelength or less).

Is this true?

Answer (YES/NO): YES